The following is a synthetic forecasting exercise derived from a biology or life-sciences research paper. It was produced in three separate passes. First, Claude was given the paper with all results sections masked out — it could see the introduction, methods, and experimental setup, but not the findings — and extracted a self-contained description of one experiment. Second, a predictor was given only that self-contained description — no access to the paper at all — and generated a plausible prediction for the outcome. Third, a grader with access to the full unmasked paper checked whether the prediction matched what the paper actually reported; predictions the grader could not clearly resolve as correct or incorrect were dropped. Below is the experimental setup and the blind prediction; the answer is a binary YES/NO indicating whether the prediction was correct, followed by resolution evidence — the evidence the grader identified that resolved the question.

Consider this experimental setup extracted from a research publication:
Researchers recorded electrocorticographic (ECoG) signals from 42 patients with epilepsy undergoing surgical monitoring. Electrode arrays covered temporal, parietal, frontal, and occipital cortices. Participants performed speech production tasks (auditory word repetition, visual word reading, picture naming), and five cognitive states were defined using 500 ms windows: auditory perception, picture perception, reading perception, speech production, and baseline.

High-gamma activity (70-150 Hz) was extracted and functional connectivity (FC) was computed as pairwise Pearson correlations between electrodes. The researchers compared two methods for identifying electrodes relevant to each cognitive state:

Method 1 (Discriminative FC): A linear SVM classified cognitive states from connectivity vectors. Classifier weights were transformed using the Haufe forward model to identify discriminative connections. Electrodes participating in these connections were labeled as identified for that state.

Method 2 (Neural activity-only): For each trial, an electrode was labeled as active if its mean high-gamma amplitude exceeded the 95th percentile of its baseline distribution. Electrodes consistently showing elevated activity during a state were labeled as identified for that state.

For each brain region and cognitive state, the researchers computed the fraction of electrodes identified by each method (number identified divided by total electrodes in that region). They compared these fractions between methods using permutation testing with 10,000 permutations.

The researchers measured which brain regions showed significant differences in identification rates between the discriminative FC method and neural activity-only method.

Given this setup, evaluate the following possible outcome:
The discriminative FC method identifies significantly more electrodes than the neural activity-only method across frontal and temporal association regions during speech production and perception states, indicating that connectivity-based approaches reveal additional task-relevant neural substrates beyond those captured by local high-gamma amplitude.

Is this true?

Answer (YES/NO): NO